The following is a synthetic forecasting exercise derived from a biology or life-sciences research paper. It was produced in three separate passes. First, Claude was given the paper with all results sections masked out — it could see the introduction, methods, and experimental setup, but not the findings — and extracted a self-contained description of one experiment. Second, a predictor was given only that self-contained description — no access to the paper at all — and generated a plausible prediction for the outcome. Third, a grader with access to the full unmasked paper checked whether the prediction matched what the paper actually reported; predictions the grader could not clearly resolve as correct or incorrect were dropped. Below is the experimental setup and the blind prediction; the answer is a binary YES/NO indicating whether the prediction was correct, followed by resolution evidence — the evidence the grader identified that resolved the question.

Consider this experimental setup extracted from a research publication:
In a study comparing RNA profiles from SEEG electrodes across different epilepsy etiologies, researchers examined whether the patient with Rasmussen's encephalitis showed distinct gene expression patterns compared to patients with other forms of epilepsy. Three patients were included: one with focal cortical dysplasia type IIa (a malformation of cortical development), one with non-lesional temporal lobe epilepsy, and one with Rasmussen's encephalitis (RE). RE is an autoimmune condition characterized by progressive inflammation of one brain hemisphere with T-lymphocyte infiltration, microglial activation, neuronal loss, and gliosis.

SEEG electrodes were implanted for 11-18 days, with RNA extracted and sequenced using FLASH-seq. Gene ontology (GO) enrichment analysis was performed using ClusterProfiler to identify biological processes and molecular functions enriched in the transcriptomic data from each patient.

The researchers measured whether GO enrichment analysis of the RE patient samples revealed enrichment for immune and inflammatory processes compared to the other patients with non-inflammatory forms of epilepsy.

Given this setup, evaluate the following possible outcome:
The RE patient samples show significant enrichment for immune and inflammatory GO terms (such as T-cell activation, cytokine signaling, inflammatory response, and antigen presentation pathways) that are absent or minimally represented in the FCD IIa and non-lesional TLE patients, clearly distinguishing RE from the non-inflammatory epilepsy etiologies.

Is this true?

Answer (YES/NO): NO